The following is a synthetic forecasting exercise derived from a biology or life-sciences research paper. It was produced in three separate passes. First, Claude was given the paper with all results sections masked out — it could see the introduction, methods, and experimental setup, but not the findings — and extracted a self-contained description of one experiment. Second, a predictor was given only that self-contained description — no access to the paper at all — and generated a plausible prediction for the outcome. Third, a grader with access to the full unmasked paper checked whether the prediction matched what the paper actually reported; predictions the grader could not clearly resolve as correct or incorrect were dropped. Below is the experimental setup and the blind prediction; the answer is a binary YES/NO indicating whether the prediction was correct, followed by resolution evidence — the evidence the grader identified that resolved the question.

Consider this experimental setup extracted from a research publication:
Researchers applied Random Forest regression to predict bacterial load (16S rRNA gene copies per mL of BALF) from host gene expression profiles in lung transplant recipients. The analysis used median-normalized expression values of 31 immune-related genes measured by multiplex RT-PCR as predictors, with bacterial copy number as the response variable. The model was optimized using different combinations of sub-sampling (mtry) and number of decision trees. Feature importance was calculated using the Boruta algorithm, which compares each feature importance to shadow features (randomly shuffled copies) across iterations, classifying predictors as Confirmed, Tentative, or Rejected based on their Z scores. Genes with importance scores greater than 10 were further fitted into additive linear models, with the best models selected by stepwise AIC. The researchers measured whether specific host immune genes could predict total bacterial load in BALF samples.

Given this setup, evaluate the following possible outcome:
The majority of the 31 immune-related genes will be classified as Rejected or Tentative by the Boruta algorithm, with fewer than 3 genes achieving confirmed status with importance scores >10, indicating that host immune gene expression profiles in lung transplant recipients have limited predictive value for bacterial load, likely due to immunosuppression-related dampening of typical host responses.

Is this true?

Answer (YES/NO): NO